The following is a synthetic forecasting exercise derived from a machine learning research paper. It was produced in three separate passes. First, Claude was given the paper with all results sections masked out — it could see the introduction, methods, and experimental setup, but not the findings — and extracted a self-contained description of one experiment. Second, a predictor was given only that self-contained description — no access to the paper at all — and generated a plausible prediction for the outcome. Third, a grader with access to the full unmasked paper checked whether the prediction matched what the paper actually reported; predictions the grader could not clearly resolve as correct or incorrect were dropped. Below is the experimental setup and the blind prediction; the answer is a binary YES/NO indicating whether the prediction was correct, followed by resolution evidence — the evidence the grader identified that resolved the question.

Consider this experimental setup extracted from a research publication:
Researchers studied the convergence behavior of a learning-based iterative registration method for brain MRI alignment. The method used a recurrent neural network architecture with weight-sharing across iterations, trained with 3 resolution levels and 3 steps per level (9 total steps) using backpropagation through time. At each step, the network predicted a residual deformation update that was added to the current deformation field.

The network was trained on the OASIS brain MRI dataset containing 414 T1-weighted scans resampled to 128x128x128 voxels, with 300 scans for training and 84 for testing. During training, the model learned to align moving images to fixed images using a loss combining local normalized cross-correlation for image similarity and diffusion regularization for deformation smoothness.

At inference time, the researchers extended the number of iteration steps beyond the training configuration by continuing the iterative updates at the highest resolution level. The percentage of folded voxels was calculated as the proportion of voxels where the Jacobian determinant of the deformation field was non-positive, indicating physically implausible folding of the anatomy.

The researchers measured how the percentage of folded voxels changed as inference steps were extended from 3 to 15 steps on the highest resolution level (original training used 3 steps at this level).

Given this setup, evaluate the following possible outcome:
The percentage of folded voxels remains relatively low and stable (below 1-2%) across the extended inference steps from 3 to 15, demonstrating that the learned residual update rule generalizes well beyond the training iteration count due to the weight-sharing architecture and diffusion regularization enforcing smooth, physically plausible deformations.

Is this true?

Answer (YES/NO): NO